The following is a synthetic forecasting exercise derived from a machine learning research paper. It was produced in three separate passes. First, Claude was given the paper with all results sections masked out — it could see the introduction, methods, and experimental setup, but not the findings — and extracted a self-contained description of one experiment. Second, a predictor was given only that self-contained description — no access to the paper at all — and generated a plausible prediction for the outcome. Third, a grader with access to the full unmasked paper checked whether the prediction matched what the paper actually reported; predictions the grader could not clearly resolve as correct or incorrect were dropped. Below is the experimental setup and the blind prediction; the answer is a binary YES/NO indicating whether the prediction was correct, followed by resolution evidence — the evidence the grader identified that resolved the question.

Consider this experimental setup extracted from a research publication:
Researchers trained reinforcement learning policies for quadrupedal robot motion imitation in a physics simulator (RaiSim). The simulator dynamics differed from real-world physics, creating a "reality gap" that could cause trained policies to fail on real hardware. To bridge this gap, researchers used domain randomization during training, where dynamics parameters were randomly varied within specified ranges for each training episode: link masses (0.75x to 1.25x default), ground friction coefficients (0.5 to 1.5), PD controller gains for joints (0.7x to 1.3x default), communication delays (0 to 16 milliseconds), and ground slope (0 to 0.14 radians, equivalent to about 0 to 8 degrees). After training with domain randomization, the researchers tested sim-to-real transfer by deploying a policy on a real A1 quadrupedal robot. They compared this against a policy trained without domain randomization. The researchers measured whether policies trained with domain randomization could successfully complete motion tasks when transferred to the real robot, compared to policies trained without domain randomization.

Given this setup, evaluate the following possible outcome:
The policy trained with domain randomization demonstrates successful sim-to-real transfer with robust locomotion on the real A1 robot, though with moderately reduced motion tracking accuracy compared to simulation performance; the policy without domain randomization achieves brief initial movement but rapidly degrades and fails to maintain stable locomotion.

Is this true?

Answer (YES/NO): NO